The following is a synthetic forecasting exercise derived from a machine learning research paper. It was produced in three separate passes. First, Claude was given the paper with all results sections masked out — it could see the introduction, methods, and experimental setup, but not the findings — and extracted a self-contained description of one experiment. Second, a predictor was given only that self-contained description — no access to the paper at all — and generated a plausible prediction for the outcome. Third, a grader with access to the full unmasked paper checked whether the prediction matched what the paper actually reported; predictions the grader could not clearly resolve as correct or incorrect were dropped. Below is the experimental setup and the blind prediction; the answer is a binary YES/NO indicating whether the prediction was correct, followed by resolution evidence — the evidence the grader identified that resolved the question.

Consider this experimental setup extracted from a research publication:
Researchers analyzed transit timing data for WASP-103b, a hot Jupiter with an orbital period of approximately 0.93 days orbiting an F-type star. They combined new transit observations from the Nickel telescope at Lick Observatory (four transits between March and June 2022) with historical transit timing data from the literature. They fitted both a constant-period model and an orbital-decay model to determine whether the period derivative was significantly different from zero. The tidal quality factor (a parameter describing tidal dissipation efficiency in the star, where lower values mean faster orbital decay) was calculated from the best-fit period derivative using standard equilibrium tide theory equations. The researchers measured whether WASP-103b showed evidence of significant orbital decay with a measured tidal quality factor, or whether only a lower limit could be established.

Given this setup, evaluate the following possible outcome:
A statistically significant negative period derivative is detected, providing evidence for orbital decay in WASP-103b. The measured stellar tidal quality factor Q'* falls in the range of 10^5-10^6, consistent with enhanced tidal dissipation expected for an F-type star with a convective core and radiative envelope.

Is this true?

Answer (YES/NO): NO